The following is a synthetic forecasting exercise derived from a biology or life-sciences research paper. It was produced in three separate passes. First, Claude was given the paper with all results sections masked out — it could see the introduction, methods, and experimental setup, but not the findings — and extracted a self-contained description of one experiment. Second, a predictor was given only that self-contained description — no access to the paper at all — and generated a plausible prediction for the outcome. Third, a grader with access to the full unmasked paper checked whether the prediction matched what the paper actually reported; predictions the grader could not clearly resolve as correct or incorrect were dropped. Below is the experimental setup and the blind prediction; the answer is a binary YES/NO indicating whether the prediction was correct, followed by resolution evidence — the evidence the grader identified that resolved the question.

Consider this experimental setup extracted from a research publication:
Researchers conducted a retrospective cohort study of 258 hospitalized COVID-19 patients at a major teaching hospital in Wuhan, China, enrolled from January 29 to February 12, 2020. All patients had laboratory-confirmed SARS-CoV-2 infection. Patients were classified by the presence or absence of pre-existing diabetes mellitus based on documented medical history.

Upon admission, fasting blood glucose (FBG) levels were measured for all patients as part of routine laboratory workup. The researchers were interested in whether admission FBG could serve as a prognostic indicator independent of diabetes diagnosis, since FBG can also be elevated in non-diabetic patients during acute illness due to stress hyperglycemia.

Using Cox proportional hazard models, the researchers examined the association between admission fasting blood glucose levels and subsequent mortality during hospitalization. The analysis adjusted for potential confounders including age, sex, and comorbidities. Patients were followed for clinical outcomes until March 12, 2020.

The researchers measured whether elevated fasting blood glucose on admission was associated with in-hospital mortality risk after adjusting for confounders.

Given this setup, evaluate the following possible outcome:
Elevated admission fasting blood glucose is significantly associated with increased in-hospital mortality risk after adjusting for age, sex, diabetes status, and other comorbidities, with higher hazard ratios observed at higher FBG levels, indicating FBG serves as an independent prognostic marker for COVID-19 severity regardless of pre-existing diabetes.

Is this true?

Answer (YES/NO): NO